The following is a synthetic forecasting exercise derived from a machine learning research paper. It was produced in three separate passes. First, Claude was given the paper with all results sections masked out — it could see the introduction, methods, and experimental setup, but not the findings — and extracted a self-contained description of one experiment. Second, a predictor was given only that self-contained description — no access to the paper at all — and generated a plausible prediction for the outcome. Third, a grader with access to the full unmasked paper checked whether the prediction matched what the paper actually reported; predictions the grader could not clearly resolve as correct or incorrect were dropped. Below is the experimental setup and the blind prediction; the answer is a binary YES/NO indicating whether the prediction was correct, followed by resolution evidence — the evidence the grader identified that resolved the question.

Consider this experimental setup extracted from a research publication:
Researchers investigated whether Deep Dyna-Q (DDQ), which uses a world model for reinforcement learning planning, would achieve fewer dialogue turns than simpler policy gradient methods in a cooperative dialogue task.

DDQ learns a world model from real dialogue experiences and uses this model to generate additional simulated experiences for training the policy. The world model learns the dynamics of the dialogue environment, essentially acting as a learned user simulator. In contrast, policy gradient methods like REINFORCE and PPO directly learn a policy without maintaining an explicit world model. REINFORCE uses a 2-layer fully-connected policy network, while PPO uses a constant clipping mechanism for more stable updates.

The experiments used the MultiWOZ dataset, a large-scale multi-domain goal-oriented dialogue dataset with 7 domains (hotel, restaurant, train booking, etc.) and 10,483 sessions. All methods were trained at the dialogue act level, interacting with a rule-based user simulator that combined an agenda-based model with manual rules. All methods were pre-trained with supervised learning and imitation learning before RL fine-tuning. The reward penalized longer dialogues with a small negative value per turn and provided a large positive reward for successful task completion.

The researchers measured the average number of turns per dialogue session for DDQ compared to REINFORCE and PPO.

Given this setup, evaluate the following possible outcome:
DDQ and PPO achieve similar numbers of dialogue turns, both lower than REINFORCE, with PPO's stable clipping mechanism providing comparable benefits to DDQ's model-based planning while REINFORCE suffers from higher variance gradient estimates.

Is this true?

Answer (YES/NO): NO